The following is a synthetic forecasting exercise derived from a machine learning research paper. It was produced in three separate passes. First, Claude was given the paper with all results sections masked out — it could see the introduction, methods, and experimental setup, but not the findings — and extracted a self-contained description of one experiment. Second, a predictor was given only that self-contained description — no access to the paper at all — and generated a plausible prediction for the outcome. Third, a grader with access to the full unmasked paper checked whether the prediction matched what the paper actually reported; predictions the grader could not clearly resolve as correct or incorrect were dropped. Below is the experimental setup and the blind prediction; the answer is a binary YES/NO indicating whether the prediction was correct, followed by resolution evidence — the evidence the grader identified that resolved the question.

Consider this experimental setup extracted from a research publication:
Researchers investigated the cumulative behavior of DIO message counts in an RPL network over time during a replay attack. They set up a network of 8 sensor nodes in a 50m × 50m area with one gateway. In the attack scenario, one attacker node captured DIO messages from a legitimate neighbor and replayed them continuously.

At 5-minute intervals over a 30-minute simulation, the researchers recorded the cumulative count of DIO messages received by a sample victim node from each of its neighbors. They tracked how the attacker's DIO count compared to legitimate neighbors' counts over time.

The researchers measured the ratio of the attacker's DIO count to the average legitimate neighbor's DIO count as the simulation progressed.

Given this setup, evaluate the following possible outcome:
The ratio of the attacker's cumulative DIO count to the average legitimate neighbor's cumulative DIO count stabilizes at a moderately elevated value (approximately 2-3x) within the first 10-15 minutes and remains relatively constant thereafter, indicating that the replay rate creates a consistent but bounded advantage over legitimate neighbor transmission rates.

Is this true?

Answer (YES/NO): NO